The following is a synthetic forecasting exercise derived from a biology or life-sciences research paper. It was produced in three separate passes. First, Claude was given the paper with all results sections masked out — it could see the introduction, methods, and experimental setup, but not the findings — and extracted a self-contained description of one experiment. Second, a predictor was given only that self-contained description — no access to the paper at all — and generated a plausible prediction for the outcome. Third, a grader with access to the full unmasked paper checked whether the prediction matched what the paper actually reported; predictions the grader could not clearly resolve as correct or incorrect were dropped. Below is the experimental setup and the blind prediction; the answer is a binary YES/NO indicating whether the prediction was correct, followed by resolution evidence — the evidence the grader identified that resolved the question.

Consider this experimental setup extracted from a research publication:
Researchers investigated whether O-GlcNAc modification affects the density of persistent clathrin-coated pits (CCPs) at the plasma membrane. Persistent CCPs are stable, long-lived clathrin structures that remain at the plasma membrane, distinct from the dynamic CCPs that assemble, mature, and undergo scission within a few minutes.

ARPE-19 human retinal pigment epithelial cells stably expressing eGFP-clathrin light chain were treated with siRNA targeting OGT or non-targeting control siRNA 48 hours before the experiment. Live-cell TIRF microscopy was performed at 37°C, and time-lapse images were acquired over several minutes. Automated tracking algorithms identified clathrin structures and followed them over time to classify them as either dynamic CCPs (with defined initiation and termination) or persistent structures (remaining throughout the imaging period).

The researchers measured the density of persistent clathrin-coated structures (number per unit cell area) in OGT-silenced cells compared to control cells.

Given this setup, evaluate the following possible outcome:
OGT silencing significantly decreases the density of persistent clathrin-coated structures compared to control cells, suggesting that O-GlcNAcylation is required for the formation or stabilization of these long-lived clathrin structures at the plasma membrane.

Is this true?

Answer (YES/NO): NO